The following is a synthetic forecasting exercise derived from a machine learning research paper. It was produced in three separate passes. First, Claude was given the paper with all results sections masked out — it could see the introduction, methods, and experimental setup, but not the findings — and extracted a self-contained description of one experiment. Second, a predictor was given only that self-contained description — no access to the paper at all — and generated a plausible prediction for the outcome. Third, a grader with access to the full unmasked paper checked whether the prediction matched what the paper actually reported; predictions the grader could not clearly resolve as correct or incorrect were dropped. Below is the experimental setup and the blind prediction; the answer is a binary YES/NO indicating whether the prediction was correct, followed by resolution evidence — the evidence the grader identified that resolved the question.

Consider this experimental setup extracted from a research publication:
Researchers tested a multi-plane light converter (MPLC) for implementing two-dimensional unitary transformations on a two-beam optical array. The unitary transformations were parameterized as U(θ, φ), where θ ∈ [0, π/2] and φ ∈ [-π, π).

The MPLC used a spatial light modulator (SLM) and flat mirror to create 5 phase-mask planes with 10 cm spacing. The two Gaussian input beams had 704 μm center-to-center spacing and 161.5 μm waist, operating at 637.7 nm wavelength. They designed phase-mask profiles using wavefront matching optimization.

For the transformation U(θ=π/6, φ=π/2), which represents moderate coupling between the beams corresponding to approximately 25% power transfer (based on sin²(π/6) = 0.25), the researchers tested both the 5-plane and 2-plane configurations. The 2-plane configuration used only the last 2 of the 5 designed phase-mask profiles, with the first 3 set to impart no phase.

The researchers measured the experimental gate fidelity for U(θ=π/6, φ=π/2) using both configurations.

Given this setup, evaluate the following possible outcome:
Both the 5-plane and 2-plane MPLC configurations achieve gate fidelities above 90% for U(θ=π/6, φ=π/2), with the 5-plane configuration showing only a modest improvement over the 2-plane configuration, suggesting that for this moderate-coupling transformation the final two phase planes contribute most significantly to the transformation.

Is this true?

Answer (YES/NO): NO